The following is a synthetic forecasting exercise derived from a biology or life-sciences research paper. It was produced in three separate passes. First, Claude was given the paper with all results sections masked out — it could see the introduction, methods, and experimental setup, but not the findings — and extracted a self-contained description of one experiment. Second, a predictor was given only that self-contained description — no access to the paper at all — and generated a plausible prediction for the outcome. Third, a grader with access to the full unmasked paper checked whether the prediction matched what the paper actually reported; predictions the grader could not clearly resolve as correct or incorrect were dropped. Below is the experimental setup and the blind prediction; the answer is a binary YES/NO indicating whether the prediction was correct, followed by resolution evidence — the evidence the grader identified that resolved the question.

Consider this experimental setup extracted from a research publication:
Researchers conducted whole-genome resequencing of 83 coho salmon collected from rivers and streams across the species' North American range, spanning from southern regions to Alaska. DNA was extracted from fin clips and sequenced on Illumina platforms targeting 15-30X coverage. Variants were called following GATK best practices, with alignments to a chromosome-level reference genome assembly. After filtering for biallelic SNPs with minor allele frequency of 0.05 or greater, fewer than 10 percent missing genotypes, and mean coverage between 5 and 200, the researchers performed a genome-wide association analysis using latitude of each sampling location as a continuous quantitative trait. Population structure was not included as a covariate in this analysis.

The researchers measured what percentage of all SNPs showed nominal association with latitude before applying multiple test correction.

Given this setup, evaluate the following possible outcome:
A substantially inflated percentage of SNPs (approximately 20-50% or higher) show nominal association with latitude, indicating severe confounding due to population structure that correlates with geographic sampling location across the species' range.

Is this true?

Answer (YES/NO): NO